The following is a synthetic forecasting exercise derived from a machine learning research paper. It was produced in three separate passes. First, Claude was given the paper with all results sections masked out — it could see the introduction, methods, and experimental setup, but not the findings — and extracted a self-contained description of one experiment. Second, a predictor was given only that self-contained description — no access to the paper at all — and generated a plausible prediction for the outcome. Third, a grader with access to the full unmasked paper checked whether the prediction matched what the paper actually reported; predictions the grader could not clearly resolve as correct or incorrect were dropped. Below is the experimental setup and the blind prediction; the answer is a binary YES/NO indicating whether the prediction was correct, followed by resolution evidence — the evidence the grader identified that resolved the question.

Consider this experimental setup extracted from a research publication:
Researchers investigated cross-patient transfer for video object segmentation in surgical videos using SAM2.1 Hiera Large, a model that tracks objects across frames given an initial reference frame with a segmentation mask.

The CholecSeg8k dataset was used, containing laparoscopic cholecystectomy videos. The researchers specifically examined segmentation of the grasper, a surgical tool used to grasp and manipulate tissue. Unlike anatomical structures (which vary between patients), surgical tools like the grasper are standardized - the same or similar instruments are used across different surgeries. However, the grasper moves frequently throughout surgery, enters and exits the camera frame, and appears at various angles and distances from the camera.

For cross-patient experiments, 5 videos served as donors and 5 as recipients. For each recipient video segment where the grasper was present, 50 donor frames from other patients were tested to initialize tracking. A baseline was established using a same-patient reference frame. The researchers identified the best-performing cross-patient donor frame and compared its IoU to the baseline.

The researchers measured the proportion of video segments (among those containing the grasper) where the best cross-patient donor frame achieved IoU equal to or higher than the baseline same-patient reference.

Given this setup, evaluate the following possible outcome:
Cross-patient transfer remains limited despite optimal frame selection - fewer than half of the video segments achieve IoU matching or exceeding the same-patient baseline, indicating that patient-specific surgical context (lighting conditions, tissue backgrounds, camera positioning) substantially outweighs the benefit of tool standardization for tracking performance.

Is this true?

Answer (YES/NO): YES